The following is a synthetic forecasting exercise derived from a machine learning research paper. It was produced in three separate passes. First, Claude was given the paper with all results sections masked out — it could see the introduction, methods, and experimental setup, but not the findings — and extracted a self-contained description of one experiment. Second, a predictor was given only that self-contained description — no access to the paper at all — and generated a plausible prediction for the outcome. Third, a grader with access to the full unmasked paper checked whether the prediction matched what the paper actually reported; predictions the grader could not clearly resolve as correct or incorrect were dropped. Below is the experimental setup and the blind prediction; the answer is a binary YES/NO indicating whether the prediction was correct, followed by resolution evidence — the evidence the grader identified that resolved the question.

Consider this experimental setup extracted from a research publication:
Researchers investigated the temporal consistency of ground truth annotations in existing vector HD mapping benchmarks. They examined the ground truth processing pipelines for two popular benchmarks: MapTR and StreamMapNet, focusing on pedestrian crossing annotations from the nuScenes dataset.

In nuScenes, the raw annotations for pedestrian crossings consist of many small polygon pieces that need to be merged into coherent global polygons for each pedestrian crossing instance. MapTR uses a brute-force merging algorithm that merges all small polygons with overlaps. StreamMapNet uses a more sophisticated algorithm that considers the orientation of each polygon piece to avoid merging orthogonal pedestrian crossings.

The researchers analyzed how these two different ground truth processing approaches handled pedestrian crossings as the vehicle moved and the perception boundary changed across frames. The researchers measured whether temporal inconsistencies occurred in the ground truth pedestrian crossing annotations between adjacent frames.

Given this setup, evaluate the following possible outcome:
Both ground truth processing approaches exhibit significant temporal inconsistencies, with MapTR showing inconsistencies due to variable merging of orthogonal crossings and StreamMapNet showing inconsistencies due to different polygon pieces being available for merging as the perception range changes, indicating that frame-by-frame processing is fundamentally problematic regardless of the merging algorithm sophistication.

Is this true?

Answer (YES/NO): NO